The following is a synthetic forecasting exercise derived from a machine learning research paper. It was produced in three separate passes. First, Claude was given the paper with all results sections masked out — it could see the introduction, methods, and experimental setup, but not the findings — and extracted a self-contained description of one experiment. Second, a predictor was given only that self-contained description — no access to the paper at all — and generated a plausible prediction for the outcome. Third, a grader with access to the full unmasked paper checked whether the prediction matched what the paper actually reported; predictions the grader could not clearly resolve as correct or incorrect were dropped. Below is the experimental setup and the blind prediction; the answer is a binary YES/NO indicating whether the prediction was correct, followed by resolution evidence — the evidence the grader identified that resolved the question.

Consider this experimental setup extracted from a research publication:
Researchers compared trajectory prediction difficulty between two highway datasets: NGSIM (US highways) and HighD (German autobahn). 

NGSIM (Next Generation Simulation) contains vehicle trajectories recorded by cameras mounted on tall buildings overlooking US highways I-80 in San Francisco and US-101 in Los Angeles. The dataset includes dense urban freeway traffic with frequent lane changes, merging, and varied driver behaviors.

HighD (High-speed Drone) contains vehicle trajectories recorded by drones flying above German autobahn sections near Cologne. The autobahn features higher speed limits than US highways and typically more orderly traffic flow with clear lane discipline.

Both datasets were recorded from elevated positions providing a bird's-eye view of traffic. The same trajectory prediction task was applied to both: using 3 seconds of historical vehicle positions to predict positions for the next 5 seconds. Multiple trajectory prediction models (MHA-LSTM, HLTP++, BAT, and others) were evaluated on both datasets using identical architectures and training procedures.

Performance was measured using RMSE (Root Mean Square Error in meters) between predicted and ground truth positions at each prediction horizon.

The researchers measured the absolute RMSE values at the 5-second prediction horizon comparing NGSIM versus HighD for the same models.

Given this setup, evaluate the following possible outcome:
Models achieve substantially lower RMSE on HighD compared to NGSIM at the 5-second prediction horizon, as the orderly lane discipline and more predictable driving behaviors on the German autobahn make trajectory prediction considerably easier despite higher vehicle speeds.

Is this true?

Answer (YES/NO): YES